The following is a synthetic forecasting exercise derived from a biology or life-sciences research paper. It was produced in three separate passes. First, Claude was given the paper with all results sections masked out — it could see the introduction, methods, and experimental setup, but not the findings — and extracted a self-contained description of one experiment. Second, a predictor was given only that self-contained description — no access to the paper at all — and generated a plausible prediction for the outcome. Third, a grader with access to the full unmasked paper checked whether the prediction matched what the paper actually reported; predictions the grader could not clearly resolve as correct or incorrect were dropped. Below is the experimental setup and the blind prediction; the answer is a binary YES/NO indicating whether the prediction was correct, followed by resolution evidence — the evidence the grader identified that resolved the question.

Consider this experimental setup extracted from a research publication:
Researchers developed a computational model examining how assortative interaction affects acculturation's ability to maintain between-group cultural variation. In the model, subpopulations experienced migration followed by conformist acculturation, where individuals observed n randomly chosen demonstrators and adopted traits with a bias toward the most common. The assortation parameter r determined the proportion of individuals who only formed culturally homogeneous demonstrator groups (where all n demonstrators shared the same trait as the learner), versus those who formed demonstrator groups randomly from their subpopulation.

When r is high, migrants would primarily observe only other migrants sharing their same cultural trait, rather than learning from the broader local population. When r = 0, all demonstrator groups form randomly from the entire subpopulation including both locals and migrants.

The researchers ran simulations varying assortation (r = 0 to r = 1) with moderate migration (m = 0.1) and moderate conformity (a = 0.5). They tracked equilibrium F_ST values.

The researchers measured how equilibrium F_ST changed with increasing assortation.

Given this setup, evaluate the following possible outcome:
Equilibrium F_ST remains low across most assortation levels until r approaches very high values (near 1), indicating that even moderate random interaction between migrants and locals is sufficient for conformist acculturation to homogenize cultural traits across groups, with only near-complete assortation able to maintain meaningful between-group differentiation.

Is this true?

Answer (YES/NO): NO